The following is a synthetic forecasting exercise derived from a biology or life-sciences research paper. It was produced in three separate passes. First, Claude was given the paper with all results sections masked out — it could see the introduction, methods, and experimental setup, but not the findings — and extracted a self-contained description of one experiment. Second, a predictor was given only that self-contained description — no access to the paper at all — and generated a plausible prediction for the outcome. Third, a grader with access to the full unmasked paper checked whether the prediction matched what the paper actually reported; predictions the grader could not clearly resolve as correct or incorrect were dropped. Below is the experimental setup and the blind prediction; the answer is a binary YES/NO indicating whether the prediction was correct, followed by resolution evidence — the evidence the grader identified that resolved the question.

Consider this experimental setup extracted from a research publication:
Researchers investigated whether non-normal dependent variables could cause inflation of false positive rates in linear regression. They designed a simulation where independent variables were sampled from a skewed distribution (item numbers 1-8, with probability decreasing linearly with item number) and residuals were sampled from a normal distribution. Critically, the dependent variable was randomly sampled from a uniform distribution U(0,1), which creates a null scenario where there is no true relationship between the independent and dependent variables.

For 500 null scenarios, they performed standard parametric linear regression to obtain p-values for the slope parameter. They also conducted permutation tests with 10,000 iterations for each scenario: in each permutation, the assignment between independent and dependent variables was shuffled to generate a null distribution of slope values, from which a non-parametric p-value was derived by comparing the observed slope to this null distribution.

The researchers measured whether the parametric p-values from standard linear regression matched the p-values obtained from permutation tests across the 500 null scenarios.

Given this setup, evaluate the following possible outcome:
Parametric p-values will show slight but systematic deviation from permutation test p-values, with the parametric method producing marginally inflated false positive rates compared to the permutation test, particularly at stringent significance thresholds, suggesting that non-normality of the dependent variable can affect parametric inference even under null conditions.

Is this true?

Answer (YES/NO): NO